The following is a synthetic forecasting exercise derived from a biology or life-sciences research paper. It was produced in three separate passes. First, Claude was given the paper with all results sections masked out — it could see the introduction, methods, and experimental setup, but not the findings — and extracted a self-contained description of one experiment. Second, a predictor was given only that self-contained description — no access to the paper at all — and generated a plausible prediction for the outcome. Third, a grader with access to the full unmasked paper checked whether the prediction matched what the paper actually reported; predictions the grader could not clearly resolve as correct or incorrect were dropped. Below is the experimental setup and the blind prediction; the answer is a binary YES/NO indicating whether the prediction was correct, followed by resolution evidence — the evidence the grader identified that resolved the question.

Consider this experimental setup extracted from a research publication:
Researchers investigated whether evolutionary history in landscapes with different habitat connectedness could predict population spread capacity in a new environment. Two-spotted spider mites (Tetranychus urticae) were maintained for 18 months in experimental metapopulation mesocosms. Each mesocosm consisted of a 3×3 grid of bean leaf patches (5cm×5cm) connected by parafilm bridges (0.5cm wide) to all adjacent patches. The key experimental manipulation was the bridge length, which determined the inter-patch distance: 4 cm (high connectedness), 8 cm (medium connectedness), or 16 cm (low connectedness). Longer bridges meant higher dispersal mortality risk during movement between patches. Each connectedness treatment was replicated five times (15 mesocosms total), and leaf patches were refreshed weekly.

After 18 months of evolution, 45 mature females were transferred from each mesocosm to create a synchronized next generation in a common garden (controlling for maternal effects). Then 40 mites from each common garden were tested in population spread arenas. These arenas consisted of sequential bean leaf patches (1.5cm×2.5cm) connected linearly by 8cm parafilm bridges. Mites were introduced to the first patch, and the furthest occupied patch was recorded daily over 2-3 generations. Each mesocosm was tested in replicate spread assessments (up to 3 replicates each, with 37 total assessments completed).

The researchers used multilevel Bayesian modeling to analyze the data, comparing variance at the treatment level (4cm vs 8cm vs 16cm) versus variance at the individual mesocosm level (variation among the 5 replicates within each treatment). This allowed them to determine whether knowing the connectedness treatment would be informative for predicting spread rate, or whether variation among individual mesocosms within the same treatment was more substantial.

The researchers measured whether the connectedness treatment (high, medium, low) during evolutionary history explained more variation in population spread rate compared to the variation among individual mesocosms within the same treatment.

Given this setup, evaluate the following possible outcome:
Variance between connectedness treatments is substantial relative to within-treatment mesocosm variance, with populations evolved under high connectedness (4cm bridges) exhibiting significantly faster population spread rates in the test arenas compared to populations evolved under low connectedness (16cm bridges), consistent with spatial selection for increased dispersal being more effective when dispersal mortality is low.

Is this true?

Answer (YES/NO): NO